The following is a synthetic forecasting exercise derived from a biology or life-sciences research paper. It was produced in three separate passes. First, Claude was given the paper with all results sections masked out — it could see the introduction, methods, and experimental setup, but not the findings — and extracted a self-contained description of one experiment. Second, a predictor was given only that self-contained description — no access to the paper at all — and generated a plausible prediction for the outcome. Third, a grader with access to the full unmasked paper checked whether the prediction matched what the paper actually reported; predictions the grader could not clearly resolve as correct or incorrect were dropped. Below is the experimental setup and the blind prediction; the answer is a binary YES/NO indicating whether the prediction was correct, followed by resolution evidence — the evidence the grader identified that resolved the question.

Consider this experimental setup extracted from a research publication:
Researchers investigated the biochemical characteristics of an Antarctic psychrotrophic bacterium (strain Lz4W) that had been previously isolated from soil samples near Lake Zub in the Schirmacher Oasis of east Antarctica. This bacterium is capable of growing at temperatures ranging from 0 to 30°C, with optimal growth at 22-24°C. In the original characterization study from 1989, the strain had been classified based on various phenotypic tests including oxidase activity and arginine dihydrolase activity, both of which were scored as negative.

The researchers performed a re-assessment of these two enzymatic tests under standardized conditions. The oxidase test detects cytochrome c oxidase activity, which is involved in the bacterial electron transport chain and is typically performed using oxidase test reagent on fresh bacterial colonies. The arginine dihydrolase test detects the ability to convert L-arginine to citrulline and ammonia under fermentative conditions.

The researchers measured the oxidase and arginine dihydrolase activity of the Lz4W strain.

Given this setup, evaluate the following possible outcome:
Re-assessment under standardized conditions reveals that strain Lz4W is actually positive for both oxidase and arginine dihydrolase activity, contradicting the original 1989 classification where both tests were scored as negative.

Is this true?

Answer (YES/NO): YES